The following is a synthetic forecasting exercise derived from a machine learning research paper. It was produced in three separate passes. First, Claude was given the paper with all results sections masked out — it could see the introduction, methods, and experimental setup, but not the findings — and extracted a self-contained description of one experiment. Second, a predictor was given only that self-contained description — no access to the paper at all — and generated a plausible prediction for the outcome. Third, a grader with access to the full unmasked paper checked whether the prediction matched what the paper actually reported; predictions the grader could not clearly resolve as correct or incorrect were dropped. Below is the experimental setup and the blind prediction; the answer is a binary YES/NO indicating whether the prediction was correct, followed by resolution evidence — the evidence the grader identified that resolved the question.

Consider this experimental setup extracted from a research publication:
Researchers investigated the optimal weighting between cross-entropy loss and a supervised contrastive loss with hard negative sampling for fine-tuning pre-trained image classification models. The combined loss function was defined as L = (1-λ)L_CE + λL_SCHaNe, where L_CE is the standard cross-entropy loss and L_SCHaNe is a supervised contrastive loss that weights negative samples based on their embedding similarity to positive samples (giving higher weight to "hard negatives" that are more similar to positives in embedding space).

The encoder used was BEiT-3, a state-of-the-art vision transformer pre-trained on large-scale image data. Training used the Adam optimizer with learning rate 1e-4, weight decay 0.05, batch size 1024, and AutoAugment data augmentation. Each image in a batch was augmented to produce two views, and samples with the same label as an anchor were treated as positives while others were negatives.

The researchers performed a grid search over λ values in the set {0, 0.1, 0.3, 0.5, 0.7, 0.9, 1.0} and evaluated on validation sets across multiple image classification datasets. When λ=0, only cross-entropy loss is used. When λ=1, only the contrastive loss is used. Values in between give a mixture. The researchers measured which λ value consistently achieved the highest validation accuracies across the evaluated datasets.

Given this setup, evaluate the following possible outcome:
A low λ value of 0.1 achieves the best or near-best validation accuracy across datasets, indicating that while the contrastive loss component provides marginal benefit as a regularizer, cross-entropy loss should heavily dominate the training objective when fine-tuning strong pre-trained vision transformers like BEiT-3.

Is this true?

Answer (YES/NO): NO